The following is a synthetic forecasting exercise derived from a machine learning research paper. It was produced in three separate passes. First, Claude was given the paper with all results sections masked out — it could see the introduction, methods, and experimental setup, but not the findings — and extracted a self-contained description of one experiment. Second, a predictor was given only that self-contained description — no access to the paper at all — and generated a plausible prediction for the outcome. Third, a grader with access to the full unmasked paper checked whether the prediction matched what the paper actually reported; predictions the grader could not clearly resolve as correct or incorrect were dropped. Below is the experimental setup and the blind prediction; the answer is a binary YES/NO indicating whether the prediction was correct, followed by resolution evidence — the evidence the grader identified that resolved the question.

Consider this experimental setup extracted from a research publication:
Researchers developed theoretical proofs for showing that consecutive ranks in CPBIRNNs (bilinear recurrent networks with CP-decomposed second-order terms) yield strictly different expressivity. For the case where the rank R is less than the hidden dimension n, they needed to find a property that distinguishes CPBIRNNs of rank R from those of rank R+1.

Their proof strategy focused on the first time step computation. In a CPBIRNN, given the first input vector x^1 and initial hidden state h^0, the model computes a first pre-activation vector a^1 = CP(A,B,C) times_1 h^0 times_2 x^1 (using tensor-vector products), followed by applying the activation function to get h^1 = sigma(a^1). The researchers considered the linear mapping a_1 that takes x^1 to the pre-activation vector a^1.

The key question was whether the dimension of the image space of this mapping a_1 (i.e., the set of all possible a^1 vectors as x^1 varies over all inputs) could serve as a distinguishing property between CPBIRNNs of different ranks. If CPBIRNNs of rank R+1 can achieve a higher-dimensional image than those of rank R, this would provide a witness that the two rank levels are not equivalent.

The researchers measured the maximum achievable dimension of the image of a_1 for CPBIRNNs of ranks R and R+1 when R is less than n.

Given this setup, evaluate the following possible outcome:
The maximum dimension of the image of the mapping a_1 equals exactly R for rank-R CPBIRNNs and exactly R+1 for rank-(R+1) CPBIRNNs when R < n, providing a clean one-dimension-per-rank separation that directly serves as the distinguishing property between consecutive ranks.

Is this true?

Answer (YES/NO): NO